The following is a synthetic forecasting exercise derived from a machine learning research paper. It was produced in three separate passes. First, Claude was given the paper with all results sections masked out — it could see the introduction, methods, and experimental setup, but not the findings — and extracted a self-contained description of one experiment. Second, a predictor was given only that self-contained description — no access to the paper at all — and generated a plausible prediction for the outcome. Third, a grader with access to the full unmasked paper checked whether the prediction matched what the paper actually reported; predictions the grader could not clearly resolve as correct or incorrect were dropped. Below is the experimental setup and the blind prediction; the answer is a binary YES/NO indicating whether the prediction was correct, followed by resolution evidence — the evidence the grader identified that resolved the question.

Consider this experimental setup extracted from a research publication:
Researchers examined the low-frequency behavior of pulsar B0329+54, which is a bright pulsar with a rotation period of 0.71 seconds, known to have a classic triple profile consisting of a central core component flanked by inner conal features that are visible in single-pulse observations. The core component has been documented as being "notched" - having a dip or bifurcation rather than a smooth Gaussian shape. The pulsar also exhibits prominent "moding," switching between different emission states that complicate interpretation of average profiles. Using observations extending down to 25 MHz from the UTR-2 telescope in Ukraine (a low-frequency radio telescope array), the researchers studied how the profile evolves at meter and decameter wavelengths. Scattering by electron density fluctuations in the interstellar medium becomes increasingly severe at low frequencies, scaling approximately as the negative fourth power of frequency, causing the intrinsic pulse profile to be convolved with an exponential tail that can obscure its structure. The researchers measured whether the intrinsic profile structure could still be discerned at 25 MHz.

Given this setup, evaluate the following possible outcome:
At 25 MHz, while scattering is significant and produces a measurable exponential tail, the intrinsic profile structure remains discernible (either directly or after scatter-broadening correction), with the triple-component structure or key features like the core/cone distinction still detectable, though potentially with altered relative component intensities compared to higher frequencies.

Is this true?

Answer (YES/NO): NO